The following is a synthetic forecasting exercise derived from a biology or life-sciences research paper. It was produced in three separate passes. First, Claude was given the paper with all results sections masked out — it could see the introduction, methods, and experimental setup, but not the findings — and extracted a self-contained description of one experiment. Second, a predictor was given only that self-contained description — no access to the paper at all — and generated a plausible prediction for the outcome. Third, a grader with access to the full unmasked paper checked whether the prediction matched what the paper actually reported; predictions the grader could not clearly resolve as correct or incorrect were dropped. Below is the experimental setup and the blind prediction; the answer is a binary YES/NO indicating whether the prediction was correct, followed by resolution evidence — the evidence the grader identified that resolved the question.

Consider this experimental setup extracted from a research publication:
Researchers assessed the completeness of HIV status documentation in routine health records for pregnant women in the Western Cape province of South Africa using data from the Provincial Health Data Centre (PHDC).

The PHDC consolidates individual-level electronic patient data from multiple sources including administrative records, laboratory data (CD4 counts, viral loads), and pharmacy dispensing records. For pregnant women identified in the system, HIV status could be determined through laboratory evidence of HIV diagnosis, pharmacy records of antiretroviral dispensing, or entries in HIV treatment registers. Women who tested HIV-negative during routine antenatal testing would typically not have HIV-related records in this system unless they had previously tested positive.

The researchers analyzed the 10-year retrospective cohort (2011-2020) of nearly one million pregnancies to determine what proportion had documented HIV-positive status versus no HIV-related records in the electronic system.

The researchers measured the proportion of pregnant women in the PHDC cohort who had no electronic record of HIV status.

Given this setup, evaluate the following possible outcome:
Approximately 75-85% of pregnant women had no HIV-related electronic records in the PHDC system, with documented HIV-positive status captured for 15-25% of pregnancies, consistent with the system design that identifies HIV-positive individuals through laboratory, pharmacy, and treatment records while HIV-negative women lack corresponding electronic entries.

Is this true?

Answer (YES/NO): NO